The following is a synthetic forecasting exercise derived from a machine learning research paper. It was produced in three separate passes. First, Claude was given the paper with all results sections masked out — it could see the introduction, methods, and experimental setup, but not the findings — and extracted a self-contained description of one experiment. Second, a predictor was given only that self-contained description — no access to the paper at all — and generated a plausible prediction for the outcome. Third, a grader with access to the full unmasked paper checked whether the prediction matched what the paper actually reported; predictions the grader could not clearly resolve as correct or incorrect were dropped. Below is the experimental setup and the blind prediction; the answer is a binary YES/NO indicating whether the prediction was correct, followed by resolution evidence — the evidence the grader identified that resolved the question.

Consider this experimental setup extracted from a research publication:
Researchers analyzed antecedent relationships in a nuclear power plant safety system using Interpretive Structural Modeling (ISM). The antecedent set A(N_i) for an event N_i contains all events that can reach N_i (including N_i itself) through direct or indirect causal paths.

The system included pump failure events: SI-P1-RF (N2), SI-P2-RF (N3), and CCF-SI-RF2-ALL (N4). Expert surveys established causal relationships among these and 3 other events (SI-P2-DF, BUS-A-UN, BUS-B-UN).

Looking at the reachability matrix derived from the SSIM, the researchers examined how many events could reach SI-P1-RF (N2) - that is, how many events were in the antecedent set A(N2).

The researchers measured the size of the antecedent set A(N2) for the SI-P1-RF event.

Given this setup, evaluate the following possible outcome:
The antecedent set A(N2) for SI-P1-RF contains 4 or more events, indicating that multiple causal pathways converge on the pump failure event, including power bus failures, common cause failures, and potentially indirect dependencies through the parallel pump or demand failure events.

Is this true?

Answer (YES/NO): YES